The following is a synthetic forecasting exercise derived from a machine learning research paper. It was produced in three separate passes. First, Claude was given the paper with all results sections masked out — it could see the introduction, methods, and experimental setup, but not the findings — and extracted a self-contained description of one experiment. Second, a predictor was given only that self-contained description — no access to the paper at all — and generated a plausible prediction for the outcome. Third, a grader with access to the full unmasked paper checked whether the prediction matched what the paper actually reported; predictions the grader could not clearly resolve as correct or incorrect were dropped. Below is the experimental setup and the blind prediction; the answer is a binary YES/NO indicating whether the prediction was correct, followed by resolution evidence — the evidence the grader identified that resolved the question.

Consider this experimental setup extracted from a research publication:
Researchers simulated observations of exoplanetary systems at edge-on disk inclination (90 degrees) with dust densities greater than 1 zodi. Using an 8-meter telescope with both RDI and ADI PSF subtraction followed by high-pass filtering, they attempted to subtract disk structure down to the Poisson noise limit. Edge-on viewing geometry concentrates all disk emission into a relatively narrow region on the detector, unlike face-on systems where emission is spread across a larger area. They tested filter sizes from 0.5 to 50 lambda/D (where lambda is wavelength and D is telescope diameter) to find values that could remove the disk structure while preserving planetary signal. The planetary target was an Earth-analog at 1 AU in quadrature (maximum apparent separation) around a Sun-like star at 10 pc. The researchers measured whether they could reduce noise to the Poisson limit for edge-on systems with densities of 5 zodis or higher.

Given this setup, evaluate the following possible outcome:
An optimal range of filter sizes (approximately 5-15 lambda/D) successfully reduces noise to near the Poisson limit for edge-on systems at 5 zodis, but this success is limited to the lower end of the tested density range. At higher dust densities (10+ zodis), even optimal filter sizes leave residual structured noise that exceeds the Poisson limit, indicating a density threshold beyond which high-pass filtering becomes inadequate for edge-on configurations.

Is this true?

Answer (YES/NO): NO